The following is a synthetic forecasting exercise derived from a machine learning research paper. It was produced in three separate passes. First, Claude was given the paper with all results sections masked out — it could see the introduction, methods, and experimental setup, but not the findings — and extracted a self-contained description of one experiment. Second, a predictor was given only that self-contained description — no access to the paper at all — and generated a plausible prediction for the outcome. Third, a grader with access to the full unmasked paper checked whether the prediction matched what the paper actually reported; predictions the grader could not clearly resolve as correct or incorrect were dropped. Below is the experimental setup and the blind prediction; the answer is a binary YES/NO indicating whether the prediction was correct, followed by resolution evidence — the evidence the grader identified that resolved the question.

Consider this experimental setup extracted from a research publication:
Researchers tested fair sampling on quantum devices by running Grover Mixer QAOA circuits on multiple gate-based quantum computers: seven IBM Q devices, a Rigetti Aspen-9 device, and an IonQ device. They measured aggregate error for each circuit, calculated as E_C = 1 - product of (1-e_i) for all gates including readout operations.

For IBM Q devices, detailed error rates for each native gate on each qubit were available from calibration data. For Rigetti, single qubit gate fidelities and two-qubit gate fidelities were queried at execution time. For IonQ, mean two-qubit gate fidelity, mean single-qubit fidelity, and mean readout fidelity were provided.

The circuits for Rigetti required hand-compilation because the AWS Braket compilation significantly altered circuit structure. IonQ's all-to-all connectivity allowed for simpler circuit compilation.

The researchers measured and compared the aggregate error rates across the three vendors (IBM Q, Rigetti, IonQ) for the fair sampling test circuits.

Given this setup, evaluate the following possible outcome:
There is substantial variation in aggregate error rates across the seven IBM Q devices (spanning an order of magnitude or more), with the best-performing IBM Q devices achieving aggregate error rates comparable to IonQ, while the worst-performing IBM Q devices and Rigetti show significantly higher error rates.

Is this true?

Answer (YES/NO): NO